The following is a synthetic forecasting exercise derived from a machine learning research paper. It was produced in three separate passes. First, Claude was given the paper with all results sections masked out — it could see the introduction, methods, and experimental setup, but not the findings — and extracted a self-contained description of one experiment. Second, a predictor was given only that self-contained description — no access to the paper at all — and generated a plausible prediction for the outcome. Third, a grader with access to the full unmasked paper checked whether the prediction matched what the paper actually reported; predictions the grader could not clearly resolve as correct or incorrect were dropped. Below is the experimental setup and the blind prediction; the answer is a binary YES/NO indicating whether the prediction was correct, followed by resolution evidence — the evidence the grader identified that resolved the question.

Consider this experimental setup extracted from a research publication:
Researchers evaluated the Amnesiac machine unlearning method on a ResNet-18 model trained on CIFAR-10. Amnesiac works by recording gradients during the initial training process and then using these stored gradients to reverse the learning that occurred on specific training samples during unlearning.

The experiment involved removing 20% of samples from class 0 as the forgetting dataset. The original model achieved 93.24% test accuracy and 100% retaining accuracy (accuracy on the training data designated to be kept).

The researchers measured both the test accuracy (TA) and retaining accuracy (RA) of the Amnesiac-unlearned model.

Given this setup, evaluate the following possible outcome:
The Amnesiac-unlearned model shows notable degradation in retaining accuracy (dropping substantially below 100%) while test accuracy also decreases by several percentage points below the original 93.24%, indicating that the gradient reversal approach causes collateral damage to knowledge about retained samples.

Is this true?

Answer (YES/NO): NO